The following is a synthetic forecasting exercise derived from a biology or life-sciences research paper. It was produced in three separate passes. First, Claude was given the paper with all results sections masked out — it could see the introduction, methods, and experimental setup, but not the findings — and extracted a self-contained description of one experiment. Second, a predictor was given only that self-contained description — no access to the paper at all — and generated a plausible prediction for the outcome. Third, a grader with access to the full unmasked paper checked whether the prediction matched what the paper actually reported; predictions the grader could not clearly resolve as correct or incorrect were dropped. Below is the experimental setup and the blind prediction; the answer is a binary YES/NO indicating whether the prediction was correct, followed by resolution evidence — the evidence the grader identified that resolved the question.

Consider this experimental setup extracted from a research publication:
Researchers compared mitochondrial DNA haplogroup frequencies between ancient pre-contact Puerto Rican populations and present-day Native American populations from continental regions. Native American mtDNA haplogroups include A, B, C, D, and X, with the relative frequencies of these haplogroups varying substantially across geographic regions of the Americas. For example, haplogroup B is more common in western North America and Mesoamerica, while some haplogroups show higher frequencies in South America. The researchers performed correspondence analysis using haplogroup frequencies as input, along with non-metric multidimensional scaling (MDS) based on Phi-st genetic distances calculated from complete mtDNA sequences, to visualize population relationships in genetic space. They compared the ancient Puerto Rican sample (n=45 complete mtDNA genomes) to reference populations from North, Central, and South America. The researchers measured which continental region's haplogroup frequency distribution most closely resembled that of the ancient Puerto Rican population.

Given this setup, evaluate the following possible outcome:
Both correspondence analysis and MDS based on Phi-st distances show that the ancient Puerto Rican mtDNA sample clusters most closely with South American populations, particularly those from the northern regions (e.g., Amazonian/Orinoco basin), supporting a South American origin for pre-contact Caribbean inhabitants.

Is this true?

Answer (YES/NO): YES